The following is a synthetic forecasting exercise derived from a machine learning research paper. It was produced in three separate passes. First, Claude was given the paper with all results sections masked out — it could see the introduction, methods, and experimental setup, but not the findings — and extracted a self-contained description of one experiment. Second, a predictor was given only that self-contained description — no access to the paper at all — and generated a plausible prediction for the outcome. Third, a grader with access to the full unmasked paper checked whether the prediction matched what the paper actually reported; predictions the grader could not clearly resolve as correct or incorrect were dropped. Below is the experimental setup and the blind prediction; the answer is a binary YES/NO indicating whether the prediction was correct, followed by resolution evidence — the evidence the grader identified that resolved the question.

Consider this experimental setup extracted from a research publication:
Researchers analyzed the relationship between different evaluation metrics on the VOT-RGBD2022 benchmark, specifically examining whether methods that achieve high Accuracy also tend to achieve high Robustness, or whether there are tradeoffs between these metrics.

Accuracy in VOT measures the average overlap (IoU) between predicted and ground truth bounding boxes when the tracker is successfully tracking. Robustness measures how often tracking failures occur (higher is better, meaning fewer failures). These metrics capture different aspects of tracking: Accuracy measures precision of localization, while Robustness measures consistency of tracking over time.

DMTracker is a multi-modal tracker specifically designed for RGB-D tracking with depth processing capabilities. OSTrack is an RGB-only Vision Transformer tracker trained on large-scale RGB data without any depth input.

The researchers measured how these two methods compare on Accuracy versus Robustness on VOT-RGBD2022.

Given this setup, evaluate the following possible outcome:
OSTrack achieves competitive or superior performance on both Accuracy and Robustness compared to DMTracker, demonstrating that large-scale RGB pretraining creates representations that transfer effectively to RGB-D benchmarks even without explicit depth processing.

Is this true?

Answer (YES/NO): NO